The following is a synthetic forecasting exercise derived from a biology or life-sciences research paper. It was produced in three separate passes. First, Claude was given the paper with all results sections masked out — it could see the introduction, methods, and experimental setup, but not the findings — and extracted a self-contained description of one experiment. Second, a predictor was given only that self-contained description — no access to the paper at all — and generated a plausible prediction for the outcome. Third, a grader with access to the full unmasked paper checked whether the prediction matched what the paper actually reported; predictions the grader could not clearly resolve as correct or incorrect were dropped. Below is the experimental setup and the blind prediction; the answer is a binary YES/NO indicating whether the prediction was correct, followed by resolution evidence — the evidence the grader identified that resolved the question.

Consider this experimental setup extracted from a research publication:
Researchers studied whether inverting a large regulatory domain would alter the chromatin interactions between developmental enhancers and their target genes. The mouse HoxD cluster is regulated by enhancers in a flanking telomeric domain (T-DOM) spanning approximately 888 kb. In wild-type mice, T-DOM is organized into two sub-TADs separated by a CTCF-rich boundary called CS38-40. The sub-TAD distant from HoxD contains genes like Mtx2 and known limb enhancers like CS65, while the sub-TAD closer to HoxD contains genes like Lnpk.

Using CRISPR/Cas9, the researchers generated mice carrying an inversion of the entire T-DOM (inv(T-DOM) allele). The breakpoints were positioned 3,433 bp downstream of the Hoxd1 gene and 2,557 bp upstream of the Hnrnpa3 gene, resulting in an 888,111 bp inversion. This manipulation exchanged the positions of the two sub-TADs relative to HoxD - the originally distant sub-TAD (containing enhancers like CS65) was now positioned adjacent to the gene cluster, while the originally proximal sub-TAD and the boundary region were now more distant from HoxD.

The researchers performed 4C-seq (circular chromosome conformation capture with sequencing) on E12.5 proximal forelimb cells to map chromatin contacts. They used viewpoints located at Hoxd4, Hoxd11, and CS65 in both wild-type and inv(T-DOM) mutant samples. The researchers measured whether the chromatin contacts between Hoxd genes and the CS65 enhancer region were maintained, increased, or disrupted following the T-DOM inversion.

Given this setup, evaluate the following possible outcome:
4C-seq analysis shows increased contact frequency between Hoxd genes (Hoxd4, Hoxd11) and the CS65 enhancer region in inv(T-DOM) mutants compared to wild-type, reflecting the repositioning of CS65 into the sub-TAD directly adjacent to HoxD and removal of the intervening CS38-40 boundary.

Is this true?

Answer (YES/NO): NO